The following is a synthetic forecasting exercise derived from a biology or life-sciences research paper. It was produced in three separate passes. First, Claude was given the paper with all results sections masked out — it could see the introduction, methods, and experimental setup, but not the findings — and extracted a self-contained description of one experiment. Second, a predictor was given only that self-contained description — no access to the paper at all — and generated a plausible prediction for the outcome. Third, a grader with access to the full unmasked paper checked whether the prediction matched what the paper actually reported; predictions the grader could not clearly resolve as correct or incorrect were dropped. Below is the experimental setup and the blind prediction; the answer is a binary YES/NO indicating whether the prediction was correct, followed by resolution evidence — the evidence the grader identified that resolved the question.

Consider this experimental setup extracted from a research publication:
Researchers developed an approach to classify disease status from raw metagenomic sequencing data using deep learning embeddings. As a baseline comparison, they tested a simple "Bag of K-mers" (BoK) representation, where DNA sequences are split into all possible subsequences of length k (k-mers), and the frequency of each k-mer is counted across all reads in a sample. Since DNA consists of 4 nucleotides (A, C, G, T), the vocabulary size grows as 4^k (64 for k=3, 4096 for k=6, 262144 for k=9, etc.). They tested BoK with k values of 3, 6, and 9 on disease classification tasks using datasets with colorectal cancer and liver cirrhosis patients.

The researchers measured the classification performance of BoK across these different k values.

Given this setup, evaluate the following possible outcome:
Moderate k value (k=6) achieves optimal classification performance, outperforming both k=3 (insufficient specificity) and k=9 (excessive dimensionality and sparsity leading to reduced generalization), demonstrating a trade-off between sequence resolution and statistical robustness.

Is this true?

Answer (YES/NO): NO